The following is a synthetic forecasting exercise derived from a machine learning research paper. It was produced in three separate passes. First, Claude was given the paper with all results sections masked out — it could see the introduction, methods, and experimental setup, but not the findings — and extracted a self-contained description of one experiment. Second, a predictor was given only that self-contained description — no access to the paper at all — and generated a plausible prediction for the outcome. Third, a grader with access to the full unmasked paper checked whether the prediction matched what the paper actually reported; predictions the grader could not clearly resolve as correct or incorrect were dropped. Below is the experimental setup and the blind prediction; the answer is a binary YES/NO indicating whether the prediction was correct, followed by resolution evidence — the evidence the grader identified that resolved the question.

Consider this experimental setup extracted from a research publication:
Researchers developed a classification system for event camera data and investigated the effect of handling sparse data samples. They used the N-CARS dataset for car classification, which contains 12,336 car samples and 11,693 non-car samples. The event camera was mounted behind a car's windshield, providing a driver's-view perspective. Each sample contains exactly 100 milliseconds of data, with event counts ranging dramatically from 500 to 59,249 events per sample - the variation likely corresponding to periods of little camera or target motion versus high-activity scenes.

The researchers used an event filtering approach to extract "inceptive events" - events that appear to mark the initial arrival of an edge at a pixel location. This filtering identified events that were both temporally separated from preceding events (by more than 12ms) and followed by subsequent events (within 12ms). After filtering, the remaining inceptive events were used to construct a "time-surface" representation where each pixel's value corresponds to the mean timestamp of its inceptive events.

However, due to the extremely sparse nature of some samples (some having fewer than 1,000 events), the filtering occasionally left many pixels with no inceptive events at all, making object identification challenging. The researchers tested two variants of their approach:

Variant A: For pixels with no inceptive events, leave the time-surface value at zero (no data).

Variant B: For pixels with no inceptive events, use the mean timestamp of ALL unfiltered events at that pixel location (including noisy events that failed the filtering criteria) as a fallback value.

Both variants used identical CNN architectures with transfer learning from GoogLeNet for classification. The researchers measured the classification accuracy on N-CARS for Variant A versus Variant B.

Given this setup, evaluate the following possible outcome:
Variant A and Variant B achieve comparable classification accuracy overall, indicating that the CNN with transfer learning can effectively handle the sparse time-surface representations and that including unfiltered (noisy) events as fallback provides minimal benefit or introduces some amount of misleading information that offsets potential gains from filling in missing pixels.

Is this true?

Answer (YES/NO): NO